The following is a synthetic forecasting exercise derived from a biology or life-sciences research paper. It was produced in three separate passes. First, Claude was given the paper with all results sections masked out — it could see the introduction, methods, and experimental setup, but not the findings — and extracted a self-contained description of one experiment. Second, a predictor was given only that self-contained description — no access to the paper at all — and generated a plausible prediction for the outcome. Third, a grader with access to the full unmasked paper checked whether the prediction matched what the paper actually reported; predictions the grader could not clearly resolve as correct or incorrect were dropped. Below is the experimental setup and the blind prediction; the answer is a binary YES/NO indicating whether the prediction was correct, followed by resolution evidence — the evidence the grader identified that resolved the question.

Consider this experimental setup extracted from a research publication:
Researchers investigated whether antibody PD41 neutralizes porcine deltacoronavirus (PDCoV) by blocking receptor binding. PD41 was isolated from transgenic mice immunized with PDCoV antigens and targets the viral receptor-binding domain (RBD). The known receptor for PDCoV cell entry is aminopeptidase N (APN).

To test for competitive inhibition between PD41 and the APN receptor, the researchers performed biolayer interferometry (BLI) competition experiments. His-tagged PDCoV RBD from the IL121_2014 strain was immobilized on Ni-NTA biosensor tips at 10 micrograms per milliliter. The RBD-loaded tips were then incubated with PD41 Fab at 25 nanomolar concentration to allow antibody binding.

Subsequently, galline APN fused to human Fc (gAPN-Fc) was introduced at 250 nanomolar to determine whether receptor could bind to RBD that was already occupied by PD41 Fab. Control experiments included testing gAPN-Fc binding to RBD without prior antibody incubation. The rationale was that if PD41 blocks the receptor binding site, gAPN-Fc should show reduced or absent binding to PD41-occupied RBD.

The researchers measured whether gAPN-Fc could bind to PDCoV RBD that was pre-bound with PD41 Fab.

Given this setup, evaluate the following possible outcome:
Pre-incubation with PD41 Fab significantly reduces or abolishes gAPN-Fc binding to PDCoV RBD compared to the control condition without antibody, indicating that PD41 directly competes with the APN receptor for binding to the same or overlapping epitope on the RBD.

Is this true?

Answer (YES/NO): YES